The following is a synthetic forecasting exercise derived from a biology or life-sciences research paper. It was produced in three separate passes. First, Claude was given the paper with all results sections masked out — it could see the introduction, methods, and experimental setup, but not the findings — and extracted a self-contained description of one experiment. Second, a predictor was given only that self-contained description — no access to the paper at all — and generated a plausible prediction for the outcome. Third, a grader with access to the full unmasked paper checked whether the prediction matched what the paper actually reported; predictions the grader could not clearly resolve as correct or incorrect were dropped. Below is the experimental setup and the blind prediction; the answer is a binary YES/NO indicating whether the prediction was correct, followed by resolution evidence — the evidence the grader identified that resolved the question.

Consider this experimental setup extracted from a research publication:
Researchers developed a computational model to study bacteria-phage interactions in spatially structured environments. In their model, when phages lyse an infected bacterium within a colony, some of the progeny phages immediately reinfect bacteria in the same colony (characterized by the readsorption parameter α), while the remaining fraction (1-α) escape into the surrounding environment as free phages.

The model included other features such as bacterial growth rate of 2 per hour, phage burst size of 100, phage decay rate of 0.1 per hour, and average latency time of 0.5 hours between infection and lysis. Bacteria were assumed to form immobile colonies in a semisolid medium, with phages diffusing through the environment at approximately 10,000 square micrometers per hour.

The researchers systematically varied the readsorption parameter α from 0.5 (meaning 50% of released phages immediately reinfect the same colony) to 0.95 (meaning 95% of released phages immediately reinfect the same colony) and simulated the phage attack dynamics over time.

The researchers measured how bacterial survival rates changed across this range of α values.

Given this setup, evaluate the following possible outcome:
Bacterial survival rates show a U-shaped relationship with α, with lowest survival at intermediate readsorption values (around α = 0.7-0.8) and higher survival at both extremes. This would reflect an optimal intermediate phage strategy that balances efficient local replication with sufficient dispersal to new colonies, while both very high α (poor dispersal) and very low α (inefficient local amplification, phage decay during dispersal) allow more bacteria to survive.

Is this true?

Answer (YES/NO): NO